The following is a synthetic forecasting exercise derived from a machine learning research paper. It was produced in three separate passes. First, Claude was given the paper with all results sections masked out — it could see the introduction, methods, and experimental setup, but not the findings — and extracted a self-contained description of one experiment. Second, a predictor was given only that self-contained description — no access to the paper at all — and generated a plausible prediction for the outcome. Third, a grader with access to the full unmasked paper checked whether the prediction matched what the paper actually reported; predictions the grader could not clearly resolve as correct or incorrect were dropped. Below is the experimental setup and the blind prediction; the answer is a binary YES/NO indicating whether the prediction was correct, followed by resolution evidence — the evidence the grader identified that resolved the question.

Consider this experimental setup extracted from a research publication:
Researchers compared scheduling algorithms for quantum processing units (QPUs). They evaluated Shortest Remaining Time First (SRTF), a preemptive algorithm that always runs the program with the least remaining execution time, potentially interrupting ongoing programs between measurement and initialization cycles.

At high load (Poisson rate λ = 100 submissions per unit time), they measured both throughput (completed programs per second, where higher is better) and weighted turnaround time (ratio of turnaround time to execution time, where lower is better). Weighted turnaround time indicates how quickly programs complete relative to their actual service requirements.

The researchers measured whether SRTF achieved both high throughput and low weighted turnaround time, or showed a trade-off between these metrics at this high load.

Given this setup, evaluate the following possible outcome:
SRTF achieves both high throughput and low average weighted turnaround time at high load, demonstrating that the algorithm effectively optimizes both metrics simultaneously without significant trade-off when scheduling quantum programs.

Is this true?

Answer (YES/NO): NO